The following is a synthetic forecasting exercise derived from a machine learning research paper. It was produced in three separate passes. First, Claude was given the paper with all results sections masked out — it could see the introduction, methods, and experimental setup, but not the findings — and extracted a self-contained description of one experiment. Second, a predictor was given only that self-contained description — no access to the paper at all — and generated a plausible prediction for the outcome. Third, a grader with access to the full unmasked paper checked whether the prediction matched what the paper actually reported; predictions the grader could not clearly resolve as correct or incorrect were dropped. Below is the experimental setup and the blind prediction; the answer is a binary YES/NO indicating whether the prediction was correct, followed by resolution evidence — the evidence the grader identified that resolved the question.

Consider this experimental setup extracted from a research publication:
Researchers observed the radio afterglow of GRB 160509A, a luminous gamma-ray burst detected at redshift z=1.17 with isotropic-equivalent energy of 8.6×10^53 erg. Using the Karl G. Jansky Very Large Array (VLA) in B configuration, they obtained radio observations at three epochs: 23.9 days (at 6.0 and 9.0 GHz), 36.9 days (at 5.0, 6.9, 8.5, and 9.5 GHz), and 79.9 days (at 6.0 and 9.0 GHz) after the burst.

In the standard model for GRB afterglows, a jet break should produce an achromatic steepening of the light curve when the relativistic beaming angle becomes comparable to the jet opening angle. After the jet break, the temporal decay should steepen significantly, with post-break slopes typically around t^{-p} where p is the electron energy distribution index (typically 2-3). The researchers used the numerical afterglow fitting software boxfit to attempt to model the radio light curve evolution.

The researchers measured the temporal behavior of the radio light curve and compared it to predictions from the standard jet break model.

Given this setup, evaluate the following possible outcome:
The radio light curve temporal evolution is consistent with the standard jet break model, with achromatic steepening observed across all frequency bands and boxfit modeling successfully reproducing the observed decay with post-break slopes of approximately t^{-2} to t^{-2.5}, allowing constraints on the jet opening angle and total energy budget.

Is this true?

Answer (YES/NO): NO